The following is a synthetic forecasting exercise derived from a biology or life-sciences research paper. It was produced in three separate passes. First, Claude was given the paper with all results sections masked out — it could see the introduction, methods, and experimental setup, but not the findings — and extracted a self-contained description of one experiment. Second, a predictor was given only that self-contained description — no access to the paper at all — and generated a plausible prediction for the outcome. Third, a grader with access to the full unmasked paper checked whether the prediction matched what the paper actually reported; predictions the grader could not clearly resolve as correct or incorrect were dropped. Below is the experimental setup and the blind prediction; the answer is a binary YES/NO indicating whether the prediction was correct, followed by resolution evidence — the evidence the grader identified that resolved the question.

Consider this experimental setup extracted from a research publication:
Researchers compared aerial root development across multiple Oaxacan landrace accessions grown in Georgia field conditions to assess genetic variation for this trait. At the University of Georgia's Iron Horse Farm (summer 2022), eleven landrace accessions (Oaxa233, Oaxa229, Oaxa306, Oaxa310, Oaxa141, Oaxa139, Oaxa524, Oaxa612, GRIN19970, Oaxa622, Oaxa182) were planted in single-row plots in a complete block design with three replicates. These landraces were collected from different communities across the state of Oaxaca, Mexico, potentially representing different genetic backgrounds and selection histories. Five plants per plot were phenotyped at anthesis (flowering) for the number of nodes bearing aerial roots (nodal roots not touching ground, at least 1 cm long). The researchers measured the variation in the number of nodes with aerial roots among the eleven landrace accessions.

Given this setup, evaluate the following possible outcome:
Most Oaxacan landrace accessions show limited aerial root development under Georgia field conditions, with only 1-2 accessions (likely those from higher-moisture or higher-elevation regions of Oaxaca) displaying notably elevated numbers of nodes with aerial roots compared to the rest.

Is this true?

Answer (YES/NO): NO